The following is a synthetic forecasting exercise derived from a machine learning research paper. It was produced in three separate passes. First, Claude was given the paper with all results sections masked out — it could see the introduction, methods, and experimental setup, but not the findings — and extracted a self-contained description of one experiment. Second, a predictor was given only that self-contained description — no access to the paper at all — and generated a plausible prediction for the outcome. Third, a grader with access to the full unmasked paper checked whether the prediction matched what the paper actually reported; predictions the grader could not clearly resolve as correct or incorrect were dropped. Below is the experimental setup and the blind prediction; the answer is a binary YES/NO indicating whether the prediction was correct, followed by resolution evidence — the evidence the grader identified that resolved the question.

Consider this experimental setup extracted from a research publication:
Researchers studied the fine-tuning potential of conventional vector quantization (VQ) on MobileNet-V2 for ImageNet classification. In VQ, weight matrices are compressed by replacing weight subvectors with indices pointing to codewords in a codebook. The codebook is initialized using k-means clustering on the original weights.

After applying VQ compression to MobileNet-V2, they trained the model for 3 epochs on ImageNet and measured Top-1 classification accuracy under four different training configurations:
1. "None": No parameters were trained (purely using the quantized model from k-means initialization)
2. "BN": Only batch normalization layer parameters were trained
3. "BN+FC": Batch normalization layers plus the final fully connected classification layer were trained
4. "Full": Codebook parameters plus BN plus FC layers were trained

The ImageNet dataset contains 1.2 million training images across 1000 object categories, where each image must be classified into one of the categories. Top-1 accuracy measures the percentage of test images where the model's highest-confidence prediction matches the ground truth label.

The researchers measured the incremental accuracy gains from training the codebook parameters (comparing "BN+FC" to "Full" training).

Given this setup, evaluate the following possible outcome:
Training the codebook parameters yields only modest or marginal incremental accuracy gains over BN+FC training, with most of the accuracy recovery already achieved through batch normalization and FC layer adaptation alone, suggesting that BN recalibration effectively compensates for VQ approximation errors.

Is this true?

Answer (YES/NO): YES